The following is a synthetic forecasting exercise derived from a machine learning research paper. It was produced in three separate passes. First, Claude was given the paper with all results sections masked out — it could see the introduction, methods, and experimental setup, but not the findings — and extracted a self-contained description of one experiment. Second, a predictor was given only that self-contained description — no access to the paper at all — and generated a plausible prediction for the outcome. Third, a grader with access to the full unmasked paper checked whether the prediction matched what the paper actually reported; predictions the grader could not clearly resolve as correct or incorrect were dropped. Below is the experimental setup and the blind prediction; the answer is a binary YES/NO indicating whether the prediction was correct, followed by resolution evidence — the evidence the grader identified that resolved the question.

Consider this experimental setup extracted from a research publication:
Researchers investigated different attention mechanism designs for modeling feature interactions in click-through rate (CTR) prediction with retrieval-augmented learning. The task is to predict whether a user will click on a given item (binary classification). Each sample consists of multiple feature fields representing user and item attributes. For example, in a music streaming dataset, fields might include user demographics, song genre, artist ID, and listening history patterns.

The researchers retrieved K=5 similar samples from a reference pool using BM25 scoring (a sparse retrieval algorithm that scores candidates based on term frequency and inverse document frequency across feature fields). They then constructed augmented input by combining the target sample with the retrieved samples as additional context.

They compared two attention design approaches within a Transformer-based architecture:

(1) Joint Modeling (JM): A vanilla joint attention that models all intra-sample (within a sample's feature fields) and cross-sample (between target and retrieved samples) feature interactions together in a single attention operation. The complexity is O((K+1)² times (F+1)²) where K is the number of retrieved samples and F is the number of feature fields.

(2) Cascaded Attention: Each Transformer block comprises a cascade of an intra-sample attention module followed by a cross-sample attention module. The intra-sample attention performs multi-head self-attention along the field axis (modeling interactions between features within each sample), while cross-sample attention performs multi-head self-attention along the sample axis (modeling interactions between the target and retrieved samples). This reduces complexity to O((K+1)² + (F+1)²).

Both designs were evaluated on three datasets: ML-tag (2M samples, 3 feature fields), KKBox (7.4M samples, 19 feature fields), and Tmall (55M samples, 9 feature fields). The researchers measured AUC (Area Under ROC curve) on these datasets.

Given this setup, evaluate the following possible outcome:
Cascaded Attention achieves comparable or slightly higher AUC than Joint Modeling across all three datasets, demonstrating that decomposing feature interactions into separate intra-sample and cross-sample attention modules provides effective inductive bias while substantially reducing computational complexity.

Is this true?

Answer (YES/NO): NO